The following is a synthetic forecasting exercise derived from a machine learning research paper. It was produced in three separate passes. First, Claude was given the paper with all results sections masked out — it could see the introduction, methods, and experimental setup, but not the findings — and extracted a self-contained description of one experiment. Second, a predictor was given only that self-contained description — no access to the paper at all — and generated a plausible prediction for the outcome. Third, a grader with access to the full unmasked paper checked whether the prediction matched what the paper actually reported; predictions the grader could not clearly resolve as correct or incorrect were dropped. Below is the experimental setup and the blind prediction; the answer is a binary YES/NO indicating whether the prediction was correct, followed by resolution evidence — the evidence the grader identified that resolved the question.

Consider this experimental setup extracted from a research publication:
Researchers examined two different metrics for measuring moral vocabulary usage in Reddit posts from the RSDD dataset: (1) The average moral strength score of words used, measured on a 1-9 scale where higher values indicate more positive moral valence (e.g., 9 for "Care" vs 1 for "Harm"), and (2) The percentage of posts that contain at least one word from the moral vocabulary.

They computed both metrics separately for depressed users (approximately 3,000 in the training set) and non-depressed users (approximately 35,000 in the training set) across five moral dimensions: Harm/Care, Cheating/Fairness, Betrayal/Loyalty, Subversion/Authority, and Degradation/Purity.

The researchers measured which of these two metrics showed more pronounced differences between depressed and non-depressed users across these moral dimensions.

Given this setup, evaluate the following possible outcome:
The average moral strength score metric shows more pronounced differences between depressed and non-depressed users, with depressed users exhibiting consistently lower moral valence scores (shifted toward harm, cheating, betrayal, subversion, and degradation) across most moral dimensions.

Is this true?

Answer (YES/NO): NO